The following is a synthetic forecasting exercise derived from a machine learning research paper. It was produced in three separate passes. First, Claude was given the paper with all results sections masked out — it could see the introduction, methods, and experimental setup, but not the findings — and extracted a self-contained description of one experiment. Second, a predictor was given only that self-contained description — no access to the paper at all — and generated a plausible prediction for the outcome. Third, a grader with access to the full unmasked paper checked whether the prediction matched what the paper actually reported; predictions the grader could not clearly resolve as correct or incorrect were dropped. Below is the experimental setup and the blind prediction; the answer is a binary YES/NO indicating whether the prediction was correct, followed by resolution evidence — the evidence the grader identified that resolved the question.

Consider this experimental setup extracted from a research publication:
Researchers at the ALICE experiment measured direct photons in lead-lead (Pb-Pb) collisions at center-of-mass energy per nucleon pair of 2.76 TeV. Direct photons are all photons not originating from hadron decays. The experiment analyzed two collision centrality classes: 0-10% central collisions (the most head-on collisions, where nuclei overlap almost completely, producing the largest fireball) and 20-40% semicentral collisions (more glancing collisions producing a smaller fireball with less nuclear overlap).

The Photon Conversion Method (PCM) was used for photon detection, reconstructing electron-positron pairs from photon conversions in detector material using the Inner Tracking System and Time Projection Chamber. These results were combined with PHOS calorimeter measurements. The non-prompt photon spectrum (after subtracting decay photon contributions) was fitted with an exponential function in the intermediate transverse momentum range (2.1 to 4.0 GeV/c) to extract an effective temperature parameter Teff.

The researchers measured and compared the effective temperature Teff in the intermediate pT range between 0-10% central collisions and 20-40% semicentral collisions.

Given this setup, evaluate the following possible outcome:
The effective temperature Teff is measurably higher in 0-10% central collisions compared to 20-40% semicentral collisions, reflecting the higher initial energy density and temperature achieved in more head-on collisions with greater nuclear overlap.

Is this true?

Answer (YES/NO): NO